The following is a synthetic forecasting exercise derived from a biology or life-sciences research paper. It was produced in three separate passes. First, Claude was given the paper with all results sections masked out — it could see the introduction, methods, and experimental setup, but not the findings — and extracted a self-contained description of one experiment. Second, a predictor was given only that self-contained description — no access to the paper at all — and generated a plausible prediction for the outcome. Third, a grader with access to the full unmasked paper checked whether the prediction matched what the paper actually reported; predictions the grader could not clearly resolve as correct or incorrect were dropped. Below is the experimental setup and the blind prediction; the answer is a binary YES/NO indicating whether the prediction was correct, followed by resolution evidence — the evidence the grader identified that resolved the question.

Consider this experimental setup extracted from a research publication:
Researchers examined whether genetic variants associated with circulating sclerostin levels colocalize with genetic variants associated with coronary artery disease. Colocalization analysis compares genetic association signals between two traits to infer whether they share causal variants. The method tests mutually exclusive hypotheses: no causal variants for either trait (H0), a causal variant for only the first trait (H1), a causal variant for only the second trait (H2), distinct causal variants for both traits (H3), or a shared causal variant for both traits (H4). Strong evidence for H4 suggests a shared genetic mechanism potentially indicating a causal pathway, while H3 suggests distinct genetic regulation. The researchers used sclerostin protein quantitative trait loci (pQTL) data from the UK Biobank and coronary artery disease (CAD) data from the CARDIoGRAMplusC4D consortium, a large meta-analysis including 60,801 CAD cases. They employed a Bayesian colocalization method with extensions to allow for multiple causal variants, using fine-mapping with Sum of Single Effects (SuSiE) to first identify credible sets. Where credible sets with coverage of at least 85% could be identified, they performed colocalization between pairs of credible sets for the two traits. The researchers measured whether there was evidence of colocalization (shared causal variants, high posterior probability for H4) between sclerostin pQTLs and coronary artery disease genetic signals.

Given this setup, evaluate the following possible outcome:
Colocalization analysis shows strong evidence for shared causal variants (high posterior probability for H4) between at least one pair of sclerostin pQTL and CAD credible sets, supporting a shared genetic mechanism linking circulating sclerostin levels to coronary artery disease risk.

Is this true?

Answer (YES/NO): NO